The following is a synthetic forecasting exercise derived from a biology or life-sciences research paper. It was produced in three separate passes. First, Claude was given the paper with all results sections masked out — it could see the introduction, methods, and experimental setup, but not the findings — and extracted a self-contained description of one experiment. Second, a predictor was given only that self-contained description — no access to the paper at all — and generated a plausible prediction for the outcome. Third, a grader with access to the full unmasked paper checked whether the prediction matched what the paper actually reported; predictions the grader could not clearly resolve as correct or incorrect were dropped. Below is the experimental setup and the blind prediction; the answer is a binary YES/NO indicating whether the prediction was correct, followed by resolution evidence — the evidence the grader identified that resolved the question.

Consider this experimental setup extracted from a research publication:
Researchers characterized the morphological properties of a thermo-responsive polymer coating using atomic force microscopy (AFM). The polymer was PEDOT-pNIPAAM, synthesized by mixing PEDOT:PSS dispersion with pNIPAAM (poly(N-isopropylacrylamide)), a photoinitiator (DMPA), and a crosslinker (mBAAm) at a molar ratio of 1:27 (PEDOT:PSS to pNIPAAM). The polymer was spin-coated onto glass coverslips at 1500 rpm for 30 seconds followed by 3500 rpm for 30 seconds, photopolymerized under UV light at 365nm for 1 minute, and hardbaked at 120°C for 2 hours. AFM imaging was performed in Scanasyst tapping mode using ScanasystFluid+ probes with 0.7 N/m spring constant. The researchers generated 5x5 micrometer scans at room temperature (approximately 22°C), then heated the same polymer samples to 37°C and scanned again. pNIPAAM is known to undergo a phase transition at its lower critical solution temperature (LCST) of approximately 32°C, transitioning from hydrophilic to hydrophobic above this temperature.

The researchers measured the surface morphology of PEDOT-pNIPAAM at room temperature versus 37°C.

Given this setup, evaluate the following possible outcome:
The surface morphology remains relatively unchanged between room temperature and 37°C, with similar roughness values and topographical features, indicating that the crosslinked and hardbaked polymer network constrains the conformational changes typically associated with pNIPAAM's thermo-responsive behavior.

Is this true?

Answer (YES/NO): NO